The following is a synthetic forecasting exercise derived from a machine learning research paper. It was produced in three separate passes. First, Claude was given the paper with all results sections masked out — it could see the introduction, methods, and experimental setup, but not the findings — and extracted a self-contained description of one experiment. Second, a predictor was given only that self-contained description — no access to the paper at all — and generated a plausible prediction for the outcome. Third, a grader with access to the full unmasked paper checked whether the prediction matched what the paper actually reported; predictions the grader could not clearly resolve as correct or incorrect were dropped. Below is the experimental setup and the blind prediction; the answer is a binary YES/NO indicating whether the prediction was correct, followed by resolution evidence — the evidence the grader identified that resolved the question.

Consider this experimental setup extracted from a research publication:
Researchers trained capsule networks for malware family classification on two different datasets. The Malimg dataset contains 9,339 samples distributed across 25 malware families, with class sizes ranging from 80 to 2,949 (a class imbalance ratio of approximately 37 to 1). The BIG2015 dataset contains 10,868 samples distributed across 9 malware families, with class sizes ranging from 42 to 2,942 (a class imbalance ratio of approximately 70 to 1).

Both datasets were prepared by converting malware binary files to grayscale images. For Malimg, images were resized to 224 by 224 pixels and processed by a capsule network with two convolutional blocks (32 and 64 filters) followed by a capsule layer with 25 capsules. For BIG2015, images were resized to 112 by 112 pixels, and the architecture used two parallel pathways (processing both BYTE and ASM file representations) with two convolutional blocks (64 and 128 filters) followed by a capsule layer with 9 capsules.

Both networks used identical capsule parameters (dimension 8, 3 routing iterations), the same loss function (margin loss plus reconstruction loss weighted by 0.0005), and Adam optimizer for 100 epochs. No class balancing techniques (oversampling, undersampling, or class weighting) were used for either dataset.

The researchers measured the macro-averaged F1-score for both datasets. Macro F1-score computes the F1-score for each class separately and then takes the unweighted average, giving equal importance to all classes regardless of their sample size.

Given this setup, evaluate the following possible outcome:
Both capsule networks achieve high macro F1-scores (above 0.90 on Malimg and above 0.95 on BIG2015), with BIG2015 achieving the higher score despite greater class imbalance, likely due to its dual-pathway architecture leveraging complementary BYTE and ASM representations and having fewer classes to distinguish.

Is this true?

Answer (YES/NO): YES